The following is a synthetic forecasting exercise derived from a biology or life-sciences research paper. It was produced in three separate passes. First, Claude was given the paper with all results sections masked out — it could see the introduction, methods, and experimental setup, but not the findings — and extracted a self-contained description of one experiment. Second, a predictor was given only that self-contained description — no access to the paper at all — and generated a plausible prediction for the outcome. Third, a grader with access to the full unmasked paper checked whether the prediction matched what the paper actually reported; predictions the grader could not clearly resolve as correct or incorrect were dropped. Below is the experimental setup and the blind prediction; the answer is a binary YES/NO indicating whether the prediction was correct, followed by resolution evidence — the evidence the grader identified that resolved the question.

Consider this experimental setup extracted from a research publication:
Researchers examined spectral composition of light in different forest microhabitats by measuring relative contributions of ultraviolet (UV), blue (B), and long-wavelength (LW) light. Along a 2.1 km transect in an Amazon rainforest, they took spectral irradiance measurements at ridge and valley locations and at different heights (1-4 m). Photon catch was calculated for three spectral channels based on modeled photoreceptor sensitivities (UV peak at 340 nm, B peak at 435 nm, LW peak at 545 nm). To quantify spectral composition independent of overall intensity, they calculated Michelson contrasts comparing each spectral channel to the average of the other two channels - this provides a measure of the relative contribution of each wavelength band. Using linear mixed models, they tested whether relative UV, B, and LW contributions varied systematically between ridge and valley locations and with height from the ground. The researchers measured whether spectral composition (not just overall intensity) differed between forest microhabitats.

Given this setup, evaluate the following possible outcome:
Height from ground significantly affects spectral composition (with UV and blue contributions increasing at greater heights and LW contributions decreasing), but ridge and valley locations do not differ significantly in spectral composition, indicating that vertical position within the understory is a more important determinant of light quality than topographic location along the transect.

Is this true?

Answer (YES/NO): NO